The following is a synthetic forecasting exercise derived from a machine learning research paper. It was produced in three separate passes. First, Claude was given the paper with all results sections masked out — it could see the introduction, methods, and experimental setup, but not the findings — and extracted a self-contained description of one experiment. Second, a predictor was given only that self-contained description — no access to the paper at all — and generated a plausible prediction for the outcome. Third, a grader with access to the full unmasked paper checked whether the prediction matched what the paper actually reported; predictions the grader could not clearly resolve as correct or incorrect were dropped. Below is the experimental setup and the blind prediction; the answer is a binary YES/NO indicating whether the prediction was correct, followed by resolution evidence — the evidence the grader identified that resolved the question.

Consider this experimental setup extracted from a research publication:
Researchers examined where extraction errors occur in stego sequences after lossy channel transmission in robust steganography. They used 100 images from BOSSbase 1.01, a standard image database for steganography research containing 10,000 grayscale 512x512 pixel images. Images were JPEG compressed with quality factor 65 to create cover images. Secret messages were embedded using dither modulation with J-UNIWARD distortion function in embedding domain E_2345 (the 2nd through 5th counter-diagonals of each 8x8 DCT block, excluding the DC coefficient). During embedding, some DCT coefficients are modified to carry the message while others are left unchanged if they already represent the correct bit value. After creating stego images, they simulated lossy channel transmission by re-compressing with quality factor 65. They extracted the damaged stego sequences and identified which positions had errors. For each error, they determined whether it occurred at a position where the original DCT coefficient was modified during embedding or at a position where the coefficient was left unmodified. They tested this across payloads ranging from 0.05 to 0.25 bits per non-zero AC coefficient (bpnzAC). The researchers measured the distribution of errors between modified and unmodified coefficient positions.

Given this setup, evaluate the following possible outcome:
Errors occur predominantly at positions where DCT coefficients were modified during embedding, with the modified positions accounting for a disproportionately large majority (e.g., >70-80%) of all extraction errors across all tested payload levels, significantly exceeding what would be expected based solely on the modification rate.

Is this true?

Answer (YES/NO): NO